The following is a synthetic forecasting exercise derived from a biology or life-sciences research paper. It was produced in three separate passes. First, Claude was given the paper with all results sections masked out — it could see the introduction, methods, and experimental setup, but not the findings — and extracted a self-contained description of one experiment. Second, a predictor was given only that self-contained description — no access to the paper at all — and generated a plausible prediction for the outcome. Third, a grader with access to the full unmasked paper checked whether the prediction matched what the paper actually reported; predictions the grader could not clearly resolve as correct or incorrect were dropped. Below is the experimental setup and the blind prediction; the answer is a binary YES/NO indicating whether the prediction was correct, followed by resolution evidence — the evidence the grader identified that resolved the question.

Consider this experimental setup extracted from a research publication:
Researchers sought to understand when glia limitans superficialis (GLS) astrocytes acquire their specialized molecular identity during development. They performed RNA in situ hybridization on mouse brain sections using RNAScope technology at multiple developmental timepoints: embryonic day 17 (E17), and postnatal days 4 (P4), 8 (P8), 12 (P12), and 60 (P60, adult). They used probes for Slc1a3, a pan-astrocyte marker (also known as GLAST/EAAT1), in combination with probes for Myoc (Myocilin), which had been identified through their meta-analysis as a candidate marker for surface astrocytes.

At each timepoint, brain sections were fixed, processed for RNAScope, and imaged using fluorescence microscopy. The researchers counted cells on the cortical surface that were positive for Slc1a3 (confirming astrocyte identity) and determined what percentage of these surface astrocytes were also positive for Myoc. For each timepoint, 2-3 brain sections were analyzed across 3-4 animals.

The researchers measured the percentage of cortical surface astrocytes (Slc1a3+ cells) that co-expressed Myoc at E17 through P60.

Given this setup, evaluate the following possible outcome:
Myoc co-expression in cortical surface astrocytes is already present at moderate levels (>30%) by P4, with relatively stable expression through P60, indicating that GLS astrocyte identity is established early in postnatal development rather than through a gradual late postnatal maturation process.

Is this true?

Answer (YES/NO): NO